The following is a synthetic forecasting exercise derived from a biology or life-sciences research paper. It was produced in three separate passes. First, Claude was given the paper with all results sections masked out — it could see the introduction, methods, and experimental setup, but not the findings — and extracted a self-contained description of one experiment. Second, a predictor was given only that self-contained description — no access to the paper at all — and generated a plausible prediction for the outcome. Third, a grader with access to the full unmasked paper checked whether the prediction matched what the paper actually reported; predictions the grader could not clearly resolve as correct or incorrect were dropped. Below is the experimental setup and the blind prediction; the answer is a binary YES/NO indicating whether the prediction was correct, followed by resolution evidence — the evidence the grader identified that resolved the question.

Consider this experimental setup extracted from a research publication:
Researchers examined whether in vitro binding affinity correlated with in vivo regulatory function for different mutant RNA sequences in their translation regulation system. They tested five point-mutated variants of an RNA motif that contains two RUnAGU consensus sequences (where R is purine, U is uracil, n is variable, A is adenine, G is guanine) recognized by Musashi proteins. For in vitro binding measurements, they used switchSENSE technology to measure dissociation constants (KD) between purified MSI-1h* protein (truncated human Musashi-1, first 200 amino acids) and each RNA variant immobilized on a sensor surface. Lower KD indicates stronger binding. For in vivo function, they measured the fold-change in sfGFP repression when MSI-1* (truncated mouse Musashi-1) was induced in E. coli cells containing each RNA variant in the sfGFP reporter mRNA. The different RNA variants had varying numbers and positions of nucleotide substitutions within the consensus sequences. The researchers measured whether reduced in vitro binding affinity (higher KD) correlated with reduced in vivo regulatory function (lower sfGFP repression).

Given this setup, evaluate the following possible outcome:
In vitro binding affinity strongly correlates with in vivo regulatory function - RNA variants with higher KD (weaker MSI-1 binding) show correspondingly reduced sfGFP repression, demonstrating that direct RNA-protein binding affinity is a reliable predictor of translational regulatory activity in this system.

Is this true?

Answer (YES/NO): YES